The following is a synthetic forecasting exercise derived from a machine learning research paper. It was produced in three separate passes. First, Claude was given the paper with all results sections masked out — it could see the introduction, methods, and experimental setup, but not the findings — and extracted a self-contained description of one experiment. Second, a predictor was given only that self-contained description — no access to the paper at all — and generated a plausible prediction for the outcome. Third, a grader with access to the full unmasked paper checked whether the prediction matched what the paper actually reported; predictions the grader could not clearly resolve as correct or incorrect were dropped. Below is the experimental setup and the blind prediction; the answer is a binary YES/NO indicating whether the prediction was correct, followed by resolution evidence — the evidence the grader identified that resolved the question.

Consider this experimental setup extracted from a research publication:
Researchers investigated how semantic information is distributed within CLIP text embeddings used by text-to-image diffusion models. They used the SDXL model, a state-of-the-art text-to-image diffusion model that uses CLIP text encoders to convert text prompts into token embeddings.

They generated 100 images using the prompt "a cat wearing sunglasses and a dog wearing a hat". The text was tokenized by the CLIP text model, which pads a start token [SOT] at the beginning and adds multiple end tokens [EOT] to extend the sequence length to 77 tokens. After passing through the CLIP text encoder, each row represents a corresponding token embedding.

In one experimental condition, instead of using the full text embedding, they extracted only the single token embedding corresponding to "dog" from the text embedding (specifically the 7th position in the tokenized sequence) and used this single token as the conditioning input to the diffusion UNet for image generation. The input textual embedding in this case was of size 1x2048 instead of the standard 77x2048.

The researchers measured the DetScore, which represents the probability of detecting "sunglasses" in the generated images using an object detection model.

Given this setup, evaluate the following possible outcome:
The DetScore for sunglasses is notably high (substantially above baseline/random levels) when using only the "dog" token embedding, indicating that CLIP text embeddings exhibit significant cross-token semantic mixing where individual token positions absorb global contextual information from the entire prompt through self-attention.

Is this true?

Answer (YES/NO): YES